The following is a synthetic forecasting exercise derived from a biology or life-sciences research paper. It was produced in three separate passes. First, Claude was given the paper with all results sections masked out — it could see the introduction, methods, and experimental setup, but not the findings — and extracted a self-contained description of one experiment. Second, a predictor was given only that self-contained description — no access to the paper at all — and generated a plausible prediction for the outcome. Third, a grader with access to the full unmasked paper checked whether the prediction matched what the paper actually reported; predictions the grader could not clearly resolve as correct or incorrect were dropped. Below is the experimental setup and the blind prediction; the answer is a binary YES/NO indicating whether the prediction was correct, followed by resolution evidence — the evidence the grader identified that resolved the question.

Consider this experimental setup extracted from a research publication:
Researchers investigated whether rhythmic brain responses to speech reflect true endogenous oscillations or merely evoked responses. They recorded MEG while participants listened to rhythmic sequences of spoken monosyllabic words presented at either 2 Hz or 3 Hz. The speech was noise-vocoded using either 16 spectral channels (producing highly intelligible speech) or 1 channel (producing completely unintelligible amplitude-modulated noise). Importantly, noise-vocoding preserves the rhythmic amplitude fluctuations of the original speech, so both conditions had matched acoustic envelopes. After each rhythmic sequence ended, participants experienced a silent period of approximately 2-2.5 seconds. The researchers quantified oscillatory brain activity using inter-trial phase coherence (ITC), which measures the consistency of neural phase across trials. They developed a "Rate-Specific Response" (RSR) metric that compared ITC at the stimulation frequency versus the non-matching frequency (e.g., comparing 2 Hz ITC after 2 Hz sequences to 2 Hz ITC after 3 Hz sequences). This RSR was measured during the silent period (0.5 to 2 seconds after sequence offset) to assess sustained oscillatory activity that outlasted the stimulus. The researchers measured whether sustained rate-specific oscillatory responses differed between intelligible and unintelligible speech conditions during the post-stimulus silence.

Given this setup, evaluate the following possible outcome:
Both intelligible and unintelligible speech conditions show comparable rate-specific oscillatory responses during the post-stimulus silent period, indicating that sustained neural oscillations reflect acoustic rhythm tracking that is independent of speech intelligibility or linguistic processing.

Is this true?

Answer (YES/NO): NO